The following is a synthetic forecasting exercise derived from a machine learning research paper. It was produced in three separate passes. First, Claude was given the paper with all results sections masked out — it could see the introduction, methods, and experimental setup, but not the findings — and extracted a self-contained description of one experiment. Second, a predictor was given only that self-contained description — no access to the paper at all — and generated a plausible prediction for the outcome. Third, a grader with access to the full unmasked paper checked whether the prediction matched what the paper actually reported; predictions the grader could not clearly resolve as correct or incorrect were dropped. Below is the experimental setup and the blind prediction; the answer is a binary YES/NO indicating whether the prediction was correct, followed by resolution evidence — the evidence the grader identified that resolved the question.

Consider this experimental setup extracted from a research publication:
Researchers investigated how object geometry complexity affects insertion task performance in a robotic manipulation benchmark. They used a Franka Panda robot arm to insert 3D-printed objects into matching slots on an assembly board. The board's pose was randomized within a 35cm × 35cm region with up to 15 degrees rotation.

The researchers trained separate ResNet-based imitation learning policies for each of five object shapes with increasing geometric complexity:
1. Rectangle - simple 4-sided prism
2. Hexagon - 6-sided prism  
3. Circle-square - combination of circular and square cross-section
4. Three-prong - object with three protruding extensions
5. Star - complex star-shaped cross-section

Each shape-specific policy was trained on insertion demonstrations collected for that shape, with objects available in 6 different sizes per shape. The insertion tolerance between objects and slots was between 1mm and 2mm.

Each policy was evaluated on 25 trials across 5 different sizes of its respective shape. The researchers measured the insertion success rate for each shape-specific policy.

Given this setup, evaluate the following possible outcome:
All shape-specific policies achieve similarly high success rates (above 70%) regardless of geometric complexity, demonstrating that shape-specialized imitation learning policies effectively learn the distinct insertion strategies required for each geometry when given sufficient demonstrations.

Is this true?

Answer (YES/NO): NO